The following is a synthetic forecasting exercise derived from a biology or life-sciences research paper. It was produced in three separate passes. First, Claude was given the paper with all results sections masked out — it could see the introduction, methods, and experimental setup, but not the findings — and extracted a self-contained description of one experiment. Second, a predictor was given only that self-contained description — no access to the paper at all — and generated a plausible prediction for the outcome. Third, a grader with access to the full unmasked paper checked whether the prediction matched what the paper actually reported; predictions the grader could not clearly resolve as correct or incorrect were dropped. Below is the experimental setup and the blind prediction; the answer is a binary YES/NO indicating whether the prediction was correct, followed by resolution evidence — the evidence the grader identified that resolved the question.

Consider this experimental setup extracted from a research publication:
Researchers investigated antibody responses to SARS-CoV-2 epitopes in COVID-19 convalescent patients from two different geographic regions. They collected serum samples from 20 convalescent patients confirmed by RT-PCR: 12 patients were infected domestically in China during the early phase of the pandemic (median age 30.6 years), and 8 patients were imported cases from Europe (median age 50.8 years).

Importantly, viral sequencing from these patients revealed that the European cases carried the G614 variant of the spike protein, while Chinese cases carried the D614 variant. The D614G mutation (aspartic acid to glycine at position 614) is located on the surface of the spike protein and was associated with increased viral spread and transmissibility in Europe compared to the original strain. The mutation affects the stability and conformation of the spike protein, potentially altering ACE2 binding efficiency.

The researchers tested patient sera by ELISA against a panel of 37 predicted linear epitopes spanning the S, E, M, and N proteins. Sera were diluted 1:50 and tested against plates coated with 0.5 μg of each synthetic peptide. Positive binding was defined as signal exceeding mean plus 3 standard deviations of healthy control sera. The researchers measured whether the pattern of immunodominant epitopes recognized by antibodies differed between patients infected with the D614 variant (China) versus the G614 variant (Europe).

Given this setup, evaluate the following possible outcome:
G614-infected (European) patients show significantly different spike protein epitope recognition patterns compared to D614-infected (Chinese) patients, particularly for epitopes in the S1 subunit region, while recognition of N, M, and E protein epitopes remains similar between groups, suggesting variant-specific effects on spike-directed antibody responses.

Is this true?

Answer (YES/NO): NO